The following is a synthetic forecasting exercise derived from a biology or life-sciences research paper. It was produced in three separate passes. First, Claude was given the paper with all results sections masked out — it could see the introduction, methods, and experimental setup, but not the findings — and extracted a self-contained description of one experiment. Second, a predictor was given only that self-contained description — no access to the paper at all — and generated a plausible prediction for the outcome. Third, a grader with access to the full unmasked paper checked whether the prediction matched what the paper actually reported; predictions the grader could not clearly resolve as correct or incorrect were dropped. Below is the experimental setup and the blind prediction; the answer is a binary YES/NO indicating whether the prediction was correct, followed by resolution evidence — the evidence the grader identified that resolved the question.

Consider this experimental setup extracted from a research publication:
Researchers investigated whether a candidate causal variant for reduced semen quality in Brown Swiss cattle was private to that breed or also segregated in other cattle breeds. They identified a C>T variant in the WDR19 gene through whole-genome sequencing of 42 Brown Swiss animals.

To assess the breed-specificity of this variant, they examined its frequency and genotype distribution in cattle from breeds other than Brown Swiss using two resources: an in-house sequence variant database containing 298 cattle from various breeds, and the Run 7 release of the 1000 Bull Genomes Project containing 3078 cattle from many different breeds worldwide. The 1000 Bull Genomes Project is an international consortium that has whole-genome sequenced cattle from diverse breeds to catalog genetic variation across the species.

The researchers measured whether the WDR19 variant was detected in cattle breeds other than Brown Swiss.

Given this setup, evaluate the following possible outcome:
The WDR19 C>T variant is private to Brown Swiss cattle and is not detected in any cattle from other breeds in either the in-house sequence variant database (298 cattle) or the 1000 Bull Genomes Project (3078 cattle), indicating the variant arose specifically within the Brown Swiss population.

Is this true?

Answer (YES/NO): NO